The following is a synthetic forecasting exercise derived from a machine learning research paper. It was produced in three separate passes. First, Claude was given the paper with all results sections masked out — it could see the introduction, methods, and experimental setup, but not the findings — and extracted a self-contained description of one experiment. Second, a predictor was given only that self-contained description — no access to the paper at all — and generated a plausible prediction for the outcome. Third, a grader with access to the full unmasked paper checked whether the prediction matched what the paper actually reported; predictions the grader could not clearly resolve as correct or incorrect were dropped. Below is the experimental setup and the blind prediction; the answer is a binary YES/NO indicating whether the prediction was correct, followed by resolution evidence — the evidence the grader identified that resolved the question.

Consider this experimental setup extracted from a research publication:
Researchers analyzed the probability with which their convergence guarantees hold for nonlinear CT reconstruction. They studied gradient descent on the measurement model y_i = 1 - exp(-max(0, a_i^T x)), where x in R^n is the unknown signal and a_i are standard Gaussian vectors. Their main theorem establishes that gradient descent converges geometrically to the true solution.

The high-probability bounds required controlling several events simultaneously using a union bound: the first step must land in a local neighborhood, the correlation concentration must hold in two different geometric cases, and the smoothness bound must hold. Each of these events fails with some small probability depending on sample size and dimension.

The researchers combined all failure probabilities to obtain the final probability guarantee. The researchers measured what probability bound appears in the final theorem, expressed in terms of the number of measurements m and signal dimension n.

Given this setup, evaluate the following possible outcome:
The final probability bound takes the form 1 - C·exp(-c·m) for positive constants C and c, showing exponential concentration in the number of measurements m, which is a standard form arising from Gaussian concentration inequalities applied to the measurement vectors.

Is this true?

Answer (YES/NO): NO